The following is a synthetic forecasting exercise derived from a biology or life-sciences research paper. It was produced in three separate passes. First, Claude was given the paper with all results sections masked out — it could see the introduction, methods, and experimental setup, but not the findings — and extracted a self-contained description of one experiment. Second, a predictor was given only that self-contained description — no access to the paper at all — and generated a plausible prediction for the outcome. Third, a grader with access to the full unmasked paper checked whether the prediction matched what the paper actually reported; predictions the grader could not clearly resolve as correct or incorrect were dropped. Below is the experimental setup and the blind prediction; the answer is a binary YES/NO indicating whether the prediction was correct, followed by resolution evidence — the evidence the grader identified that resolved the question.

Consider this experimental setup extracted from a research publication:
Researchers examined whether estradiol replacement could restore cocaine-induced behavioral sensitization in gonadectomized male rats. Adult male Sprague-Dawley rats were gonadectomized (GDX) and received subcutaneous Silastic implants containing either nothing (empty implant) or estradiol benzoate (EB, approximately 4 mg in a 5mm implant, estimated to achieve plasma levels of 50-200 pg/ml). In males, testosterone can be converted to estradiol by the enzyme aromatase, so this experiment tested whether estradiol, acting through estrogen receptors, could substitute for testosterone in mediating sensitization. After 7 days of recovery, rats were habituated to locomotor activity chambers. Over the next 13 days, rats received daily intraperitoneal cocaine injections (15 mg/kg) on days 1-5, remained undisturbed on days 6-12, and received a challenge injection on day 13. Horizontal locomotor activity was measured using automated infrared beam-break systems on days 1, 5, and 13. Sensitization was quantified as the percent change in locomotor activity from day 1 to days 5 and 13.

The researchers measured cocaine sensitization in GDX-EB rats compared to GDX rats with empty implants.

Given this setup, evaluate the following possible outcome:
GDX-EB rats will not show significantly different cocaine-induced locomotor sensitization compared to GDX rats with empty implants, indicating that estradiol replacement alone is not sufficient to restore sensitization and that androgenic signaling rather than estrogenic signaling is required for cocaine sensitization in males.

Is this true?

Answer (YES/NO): NO